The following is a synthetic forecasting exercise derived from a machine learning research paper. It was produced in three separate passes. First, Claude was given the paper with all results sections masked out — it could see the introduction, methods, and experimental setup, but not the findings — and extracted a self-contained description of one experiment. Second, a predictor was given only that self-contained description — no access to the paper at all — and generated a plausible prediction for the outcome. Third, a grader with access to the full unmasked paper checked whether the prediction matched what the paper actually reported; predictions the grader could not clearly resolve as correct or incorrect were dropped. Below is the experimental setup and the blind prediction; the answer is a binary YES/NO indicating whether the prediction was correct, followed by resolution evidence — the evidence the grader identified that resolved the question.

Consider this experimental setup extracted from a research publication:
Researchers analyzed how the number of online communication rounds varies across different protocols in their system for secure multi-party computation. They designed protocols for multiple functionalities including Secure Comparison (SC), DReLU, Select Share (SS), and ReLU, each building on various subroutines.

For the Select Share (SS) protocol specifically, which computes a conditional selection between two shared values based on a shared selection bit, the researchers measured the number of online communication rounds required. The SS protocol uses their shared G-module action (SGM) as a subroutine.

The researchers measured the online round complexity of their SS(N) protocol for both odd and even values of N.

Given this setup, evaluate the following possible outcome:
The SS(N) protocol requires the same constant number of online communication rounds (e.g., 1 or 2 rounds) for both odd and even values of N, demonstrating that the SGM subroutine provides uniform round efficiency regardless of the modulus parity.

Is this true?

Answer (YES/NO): YES